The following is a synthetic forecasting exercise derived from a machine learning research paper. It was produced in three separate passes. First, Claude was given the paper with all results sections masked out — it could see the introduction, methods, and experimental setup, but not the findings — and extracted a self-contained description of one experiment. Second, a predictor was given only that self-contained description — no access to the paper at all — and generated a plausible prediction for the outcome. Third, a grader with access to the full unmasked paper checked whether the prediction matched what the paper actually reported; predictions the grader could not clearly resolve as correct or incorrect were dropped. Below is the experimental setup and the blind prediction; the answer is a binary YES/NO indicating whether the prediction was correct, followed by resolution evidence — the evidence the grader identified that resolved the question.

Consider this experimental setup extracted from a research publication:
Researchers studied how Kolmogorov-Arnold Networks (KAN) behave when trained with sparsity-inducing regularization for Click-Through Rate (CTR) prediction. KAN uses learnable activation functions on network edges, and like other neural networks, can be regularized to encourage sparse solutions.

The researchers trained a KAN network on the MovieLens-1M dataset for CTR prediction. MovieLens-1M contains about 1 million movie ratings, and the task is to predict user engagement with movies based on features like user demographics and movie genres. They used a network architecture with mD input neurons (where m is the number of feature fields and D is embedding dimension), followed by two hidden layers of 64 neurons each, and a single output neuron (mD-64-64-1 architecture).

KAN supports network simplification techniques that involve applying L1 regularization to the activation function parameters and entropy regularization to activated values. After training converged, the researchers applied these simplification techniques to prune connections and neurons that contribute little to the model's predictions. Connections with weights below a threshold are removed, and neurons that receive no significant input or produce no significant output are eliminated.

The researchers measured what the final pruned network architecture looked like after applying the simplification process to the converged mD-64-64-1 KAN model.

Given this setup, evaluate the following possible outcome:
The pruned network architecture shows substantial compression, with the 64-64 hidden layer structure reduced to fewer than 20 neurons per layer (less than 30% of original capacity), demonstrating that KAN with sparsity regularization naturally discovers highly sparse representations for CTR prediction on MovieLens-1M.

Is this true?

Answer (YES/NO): NO